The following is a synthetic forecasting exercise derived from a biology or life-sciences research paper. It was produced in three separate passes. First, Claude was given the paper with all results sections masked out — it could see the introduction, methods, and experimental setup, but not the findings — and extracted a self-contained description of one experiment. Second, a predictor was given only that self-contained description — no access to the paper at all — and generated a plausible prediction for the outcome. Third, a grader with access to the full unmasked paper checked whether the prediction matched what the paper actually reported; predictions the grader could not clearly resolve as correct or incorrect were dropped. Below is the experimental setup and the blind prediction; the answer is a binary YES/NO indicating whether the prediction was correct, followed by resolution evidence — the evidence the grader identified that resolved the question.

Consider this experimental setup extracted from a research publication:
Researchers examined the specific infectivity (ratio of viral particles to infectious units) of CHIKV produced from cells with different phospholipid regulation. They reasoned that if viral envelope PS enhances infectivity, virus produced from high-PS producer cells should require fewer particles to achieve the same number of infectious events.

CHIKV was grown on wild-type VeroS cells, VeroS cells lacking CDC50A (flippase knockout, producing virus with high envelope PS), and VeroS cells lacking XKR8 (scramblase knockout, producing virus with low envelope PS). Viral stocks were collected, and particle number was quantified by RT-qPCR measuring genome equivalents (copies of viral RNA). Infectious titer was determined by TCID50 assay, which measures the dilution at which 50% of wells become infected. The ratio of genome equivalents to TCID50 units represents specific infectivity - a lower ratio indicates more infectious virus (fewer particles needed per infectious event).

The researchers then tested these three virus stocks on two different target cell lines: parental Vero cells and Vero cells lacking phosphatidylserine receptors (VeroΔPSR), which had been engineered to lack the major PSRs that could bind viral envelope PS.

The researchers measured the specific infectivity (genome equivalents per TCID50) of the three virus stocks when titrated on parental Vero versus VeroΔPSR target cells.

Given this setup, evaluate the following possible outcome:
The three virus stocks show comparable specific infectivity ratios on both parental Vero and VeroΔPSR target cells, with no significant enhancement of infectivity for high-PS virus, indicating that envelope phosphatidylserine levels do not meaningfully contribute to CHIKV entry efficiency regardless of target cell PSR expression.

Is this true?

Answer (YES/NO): NO